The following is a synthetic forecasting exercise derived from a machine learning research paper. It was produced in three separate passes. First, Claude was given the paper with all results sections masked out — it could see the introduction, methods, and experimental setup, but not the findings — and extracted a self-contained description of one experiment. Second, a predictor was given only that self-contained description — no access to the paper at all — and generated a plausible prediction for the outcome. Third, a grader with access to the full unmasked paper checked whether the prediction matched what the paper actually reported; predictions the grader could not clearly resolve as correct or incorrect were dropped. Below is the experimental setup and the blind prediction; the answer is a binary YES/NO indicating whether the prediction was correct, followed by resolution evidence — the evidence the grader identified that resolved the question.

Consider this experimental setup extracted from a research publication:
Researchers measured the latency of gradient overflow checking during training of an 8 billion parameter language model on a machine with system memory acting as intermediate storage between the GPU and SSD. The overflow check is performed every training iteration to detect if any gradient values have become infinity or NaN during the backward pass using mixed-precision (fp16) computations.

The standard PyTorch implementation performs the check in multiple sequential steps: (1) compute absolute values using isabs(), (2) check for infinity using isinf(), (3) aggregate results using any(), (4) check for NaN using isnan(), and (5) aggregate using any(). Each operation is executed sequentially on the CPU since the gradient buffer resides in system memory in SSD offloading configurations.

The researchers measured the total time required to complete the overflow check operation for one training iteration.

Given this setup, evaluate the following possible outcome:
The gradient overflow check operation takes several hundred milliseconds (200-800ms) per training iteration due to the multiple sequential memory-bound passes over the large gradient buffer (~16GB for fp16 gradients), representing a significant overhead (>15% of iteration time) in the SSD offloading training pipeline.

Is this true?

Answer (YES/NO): NO